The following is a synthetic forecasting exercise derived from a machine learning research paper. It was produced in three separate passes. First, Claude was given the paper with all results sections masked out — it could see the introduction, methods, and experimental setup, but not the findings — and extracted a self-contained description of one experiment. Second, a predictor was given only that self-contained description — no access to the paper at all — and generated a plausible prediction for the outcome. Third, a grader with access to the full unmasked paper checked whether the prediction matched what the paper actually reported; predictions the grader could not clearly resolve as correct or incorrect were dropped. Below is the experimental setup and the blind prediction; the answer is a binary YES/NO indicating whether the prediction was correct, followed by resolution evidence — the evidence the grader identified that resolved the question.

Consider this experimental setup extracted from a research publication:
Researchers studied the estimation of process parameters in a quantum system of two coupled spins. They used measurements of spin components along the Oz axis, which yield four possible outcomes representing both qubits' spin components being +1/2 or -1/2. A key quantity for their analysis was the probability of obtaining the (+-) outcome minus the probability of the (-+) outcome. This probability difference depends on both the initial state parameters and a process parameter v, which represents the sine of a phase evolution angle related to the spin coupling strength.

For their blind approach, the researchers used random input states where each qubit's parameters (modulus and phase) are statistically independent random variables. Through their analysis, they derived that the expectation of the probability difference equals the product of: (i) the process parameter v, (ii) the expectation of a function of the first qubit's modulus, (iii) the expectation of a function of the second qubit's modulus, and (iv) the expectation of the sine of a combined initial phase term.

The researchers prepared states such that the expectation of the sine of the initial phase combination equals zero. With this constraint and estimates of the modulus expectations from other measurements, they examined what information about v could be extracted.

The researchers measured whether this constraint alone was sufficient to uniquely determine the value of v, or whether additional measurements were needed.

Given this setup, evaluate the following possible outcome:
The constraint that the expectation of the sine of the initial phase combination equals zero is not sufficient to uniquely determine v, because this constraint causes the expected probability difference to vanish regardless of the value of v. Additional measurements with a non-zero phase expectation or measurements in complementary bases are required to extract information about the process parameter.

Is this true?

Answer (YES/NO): YES